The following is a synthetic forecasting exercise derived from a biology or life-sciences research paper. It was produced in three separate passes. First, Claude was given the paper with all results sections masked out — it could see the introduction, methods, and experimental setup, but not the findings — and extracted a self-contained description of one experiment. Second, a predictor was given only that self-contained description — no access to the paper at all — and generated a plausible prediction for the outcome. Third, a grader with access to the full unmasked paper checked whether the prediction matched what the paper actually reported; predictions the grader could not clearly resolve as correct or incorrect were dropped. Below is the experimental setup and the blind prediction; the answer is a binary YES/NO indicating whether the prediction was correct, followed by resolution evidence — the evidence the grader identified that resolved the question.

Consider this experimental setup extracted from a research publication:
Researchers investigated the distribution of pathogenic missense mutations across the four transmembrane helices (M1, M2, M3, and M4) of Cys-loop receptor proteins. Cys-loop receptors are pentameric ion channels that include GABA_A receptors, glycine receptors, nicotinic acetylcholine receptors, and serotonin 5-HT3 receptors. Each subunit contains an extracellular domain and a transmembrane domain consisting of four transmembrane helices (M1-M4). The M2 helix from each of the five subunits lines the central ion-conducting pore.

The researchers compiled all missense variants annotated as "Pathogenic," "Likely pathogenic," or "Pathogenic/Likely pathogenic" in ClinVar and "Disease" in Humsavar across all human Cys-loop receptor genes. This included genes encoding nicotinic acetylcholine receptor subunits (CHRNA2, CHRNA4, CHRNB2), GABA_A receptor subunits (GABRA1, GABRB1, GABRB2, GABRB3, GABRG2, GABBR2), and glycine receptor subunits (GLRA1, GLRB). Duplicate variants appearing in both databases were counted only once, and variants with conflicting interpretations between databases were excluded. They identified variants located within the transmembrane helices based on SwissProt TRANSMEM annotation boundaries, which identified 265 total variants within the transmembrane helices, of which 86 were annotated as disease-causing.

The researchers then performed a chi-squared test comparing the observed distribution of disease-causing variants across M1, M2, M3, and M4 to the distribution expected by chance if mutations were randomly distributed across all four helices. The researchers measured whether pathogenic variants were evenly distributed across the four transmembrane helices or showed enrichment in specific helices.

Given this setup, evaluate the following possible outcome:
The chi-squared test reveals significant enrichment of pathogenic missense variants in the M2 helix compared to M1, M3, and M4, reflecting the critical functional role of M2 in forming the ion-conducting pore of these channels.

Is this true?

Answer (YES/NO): YES